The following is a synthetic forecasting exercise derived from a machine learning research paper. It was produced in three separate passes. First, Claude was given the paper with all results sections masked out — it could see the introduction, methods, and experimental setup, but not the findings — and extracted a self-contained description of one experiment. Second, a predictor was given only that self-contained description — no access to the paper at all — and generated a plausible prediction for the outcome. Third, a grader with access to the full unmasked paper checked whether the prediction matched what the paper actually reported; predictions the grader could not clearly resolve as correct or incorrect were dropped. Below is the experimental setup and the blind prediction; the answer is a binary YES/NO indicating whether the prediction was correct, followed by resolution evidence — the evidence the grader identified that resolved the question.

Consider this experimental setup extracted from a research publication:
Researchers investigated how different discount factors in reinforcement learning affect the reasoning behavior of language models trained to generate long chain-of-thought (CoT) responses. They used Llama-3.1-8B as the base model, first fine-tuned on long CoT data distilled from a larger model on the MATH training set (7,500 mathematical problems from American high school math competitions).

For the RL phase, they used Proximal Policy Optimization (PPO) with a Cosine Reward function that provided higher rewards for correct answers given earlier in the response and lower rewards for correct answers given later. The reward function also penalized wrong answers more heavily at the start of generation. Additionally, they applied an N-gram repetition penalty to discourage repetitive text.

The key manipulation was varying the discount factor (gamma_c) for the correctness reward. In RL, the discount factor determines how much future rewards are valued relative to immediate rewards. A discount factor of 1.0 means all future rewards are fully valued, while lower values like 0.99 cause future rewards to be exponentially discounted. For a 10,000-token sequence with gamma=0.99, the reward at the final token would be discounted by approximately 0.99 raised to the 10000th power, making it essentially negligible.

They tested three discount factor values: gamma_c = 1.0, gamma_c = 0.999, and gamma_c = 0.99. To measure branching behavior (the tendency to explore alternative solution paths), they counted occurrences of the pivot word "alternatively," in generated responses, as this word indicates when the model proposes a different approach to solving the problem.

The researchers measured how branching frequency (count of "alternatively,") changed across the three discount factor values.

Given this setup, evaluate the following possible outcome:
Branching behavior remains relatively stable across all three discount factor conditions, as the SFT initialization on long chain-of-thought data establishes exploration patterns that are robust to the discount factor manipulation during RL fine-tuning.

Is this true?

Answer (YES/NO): NO